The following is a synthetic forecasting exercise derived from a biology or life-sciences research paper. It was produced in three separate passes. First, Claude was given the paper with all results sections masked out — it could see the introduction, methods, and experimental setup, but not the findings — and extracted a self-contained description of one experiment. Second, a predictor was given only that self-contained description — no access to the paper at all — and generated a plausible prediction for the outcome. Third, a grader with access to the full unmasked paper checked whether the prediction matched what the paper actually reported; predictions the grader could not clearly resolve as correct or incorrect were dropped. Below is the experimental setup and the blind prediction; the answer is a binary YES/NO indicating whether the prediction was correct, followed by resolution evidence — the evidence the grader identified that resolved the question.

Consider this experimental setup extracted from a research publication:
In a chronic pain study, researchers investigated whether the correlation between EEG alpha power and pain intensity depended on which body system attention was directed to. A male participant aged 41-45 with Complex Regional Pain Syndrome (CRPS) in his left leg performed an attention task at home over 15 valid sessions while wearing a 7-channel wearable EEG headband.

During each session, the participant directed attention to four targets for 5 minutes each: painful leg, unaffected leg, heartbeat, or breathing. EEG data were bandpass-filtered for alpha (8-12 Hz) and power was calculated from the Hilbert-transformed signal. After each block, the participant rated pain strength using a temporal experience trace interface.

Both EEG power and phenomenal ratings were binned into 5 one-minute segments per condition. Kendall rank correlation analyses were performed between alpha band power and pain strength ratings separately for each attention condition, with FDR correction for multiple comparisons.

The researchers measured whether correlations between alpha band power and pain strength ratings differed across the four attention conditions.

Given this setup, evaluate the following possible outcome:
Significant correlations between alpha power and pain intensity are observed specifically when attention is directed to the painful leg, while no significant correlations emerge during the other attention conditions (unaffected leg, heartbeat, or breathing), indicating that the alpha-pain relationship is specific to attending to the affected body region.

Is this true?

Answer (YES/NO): NO